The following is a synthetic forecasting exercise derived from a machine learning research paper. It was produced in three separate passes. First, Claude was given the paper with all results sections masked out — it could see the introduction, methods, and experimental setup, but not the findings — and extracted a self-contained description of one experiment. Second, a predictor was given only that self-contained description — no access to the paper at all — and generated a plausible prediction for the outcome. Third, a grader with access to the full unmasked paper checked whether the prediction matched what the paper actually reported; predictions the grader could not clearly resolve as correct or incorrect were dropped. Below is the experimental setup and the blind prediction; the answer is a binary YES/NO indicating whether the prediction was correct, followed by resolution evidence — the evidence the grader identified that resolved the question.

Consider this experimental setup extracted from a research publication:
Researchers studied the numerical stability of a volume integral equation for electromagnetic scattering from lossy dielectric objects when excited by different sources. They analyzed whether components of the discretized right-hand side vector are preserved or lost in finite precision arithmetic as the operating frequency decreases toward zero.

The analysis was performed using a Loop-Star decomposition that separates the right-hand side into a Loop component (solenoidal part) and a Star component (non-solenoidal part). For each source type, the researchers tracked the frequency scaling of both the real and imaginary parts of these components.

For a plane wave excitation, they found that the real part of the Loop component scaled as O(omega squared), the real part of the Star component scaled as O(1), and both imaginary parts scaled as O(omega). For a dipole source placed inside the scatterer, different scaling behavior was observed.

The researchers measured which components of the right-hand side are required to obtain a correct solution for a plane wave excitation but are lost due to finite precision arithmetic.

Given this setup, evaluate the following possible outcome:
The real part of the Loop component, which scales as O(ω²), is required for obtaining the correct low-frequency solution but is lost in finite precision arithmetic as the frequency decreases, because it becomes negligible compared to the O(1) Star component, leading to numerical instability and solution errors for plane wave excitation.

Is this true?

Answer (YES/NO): YES